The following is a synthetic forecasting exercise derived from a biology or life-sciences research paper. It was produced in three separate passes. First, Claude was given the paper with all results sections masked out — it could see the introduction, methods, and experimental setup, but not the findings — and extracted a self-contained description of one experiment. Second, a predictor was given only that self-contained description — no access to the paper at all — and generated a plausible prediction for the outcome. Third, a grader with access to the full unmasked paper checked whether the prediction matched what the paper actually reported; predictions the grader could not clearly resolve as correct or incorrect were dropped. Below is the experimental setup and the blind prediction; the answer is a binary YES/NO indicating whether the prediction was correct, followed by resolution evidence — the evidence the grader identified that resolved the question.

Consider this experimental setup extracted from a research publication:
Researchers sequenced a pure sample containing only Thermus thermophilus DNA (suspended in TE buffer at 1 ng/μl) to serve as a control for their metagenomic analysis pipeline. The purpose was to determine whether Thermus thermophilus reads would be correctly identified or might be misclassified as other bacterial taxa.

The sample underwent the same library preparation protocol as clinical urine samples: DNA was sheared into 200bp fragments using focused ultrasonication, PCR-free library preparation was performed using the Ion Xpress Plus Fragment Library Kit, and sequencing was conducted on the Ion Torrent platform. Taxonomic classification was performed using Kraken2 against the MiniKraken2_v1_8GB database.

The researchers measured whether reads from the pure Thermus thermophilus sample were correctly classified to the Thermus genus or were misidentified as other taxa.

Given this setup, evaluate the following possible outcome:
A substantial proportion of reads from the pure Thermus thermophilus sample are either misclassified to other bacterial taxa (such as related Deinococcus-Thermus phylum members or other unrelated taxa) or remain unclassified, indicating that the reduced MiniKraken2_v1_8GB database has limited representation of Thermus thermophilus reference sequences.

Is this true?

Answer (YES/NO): NO